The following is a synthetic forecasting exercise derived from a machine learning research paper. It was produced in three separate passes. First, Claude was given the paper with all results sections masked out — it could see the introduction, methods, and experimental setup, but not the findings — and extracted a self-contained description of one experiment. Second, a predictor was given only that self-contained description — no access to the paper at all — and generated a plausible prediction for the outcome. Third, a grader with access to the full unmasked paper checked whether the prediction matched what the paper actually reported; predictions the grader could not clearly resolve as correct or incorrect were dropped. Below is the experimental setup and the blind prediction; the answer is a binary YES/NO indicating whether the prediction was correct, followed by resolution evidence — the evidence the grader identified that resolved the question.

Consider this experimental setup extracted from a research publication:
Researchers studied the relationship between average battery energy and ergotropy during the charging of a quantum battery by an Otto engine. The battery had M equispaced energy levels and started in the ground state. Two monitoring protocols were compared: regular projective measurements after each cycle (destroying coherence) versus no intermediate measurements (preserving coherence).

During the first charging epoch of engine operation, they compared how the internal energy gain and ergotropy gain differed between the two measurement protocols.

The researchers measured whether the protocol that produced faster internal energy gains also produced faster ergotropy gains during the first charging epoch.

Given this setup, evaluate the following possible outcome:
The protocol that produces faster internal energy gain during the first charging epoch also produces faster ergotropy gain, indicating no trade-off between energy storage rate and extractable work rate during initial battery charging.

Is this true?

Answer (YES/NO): NO